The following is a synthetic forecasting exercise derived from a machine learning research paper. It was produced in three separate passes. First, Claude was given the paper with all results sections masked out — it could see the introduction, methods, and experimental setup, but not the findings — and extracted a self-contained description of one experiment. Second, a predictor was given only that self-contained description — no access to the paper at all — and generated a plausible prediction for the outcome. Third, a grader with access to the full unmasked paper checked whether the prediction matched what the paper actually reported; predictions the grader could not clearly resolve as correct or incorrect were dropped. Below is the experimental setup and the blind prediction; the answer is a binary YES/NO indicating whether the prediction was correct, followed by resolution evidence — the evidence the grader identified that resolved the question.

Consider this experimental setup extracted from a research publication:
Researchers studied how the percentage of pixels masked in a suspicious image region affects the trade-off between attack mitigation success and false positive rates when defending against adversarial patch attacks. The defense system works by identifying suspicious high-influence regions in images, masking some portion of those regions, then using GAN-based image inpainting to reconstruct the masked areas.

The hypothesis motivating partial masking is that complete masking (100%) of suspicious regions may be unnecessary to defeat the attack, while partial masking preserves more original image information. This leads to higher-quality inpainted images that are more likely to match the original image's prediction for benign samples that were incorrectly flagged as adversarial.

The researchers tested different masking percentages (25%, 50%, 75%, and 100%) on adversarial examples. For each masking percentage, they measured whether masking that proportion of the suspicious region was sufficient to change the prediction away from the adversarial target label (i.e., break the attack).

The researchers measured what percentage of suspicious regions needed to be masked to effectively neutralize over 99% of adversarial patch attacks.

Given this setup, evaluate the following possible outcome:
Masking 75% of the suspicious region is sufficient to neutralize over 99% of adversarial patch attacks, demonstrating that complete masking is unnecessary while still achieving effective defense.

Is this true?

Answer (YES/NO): YES